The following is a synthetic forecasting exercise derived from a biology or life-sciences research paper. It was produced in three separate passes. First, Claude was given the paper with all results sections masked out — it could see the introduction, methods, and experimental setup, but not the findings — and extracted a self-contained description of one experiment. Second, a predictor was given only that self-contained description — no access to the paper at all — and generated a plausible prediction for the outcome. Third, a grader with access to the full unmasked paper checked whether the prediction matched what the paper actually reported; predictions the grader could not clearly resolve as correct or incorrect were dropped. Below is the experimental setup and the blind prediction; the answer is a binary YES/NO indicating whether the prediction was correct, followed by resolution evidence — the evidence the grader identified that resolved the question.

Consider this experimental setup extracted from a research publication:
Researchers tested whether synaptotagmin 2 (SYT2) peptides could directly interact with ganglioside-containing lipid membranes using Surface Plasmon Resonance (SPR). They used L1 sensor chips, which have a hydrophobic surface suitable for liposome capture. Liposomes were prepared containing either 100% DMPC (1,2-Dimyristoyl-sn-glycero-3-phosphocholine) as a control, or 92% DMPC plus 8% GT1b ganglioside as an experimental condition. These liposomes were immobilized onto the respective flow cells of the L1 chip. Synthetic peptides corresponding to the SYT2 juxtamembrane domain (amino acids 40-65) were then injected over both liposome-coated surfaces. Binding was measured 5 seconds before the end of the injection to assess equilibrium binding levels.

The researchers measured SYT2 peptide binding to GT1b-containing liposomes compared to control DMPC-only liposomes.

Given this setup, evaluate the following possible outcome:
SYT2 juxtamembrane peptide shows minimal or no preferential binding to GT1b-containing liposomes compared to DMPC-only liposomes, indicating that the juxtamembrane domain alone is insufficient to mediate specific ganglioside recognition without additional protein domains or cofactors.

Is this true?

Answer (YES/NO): NO